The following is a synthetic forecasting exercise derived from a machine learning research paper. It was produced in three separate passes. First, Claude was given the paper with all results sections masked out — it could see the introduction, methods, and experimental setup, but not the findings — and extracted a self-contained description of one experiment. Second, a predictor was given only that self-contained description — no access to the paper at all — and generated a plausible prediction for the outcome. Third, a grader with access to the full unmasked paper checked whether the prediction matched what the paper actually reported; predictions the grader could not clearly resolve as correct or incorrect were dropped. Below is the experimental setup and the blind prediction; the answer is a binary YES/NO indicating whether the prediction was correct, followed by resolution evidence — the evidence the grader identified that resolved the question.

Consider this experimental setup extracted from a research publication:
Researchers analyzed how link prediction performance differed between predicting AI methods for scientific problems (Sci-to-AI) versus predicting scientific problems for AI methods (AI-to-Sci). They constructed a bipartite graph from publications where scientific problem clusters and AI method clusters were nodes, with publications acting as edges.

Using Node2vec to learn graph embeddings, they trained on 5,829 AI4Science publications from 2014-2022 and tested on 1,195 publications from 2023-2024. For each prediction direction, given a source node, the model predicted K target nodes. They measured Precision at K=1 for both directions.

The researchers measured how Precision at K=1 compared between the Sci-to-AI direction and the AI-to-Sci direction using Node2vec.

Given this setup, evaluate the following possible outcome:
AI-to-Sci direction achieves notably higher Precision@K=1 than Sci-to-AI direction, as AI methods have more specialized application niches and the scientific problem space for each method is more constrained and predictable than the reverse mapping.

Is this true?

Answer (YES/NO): NO